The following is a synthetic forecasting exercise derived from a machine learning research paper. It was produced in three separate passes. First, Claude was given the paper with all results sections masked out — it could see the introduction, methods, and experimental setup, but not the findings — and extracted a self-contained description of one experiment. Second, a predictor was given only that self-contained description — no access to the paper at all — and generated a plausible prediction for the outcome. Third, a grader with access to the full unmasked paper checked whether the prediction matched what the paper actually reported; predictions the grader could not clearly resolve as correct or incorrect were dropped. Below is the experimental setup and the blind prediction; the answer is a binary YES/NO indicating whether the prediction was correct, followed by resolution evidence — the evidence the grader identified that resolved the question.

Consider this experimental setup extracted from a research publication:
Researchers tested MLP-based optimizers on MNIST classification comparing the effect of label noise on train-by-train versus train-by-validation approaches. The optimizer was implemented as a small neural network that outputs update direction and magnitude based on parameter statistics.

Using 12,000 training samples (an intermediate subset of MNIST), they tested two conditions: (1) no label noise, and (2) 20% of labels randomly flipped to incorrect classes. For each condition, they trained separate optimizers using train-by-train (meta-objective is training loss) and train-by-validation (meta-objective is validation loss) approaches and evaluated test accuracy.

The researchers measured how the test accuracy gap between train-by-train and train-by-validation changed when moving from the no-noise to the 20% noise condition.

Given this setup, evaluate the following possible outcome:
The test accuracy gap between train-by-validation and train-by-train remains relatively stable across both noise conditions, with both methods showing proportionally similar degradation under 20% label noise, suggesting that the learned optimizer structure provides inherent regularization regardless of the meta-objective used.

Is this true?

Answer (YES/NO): NO